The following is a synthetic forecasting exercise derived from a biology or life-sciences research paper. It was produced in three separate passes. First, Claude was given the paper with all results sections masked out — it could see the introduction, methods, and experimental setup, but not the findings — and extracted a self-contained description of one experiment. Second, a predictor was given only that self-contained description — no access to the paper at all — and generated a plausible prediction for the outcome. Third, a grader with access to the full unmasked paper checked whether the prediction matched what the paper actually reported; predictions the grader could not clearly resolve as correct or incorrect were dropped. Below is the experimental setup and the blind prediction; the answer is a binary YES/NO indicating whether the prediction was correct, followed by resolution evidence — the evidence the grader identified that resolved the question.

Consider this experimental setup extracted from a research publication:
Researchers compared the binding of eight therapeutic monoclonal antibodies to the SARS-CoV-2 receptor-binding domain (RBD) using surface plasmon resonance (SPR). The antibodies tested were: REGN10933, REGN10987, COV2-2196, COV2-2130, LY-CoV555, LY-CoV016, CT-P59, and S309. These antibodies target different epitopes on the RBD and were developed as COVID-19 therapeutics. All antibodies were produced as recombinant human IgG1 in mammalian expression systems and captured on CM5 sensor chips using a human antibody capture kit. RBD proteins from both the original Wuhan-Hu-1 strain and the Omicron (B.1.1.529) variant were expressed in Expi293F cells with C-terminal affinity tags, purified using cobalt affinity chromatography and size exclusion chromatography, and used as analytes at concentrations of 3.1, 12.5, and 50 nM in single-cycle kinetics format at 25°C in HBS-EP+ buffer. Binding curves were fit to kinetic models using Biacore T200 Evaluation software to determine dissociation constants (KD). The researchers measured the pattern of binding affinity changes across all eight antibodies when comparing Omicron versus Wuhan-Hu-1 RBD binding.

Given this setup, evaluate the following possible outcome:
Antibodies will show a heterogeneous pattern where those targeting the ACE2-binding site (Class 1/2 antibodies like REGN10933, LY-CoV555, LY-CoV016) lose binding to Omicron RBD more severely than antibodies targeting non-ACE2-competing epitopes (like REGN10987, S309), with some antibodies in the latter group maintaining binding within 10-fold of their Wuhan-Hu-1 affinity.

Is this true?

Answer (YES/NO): NO